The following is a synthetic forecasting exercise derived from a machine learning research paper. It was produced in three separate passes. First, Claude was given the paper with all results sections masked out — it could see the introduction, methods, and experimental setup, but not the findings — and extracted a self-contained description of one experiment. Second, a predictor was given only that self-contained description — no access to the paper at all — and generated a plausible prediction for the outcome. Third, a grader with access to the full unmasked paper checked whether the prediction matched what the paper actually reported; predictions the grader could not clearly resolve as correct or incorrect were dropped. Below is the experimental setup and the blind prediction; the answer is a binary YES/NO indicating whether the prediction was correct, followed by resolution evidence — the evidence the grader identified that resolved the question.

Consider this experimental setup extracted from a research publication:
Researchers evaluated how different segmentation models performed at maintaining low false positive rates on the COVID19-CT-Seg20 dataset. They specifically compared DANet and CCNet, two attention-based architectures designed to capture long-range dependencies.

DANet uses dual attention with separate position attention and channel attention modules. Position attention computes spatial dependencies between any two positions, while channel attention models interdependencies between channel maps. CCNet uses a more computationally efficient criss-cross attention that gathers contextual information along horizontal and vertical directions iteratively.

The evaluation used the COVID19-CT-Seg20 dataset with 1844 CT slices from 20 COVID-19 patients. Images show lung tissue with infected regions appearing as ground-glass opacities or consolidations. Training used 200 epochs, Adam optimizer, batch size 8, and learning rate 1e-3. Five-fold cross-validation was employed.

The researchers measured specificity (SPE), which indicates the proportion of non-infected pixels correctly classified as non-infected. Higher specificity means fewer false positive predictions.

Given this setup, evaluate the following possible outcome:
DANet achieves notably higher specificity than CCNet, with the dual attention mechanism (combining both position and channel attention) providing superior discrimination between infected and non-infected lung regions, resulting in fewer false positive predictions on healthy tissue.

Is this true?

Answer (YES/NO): NO